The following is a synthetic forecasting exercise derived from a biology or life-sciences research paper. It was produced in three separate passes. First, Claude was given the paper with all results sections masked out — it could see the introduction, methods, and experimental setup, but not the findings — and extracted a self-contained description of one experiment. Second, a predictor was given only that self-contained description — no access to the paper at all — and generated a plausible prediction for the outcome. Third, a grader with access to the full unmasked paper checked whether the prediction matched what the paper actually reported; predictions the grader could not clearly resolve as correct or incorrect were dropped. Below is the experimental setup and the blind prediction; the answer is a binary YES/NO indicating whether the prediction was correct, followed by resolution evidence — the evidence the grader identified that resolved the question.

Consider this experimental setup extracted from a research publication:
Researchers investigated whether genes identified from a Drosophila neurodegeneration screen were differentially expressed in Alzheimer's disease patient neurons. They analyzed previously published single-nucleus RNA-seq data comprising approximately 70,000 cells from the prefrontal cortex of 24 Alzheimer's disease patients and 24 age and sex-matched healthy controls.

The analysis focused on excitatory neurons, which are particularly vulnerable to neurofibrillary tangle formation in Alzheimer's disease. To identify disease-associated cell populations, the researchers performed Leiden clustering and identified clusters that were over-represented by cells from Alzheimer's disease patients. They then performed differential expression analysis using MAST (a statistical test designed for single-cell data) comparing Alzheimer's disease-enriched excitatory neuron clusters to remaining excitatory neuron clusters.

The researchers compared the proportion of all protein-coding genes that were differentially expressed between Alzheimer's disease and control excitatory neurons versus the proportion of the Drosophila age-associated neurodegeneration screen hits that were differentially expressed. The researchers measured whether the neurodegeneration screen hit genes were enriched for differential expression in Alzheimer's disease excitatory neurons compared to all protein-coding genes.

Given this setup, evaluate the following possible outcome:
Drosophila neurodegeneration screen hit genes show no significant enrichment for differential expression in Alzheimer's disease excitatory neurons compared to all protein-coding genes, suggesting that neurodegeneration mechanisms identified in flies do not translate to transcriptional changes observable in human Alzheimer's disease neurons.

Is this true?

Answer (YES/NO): NO